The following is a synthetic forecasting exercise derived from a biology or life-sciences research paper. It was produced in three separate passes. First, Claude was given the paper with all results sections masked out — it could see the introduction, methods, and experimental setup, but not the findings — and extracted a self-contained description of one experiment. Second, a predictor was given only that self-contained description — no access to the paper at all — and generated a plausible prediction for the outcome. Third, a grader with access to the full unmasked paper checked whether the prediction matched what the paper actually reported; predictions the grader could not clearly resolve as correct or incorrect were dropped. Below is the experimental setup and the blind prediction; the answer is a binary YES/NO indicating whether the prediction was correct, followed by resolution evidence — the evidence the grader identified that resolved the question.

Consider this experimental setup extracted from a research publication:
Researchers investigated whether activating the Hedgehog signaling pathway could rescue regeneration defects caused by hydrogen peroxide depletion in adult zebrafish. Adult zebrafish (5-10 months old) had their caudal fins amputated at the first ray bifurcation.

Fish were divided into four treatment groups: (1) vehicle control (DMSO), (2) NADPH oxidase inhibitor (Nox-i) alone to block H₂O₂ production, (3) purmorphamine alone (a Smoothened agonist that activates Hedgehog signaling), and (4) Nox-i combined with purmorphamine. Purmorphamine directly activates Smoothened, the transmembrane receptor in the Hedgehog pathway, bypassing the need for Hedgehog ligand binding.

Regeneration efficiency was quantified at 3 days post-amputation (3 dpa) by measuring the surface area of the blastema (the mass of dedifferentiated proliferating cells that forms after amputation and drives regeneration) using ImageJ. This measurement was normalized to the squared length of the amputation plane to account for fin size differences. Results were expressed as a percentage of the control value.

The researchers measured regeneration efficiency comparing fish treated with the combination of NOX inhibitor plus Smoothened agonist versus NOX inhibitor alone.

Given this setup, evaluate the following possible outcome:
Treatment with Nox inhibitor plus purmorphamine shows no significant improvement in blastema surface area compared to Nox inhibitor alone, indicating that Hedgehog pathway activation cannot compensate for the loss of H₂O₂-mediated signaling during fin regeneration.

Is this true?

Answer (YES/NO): NO